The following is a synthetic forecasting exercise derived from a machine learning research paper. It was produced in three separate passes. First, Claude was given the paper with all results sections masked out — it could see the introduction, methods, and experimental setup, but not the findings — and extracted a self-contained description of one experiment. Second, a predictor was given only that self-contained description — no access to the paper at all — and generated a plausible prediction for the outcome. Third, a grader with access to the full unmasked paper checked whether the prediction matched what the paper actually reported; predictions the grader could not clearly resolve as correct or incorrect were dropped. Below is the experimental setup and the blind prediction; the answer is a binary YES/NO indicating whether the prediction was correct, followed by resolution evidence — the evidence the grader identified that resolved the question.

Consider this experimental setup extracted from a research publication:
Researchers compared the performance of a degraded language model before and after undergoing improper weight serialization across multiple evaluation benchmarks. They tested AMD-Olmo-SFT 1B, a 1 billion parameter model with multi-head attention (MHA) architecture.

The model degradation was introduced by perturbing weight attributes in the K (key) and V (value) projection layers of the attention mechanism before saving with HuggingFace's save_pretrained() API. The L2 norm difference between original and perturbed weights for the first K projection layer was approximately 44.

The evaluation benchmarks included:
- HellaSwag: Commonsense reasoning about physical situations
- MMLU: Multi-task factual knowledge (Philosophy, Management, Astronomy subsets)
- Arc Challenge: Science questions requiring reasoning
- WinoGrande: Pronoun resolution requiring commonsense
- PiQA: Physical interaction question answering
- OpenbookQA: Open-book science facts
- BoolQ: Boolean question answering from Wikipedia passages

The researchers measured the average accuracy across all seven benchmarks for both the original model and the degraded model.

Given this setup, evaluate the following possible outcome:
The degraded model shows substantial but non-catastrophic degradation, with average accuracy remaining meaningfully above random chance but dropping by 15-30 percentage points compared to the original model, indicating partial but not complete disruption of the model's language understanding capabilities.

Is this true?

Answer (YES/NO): NO